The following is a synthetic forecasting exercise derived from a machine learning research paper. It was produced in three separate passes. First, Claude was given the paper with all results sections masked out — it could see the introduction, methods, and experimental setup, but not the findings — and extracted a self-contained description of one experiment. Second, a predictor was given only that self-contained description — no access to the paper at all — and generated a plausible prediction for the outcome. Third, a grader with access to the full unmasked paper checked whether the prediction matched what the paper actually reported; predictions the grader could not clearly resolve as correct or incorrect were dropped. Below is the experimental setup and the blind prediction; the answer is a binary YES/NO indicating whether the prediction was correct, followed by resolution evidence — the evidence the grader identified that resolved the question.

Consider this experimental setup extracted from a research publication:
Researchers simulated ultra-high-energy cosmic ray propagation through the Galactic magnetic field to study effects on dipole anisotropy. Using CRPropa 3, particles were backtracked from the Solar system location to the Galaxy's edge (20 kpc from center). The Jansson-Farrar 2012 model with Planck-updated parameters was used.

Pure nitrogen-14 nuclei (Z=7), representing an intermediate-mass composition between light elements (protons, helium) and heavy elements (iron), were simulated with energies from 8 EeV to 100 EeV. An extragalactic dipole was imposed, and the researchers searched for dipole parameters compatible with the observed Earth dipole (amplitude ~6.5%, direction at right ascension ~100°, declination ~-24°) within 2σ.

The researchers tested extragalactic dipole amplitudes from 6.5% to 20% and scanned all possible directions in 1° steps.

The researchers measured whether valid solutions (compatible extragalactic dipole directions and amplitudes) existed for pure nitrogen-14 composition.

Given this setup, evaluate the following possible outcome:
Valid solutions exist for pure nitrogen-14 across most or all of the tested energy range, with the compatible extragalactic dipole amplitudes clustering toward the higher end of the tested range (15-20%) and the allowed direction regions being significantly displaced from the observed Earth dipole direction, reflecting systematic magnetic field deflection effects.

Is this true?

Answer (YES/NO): NO